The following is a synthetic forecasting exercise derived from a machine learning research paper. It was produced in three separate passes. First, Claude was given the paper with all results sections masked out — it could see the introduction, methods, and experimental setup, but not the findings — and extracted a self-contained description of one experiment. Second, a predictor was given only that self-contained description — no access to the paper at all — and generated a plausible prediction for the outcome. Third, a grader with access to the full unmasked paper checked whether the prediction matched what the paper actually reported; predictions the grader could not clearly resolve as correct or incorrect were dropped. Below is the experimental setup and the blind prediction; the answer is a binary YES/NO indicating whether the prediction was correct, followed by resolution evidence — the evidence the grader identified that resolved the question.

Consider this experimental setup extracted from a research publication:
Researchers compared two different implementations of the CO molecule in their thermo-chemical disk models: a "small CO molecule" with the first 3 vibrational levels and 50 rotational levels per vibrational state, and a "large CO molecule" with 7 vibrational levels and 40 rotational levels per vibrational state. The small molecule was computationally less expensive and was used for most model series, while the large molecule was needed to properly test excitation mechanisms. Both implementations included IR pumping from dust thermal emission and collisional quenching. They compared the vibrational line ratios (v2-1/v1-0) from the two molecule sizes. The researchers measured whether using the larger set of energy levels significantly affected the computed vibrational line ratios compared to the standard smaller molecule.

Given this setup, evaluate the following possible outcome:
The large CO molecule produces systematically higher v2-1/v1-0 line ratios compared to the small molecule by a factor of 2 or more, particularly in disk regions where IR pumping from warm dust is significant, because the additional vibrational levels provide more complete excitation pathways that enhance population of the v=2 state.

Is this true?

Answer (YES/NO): NO